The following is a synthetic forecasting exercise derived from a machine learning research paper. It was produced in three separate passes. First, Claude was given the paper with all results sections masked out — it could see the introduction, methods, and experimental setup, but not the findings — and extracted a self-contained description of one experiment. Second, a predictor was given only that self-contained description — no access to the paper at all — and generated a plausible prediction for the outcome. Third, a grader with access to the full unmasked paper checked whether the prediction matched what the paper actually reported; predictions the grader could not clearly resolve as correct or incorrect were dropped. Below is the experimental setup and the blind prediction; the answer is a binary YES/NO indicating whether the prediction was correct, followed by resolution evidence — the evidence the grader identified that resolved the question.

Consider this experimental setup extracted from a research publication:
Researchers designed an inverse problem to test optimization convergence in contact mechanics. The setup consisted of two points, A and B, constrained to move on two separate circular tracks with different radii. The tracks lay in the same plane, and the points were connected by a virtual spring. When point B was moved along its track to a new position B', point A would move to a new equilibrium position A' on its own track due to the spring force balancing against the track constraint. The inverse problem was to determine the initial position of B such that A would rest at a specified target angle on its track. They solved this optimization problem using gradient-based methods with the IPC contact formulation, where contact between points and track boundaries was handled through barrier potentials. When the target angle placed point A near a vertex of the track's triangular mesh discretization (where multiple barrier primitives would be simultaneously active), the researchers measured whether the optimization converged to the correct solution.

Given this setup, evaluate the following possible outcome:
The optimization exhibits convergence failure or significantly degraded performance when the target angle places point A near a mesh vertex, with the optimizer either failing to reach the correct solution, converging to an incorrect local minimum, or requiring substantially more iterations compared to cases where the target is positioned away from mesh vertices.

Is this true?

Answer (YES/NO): YES